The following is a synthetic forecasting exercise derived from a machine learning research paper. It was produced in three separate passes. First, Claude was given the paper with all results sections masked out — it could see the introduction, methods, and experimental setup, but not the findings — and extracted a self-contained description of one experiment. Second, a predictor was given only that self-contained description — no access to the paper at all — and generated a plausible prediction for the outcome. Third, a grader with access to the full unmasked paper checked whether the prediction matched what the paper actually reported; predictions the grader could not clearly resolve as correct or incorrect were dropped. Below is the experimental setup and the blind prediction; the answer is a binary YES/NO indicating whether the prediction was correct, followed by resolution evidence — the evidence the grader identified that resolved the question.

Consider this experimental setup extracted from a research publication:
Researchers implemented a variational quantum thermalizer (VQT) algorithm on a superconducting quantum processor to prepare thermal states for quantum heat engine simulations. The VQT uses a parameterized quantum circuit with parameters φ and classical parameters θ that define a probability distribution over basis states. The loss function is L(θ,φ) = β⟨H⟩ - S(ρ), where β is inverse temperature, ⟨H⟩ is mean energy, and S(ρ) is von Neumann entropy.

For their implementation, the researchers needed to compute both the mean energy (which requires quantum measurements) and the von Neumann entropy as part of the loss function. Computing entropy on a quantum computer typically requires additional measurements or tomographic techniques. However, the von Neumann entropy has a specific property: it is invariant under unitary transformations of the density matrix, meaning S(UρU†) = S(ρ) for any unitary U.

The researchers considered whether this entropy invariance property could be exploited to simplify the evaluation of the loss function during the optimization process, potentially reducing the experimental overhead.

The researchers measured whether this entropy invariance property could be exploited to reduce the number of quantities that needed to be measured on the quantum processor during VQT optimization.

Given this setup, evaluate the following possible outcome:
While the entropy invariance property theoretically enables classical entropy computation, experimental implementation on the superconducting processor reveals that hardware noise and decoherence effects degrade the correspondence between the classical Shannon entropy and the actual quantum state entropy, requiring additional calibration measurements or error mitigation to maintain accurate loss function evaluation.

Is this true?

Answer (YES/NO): NO